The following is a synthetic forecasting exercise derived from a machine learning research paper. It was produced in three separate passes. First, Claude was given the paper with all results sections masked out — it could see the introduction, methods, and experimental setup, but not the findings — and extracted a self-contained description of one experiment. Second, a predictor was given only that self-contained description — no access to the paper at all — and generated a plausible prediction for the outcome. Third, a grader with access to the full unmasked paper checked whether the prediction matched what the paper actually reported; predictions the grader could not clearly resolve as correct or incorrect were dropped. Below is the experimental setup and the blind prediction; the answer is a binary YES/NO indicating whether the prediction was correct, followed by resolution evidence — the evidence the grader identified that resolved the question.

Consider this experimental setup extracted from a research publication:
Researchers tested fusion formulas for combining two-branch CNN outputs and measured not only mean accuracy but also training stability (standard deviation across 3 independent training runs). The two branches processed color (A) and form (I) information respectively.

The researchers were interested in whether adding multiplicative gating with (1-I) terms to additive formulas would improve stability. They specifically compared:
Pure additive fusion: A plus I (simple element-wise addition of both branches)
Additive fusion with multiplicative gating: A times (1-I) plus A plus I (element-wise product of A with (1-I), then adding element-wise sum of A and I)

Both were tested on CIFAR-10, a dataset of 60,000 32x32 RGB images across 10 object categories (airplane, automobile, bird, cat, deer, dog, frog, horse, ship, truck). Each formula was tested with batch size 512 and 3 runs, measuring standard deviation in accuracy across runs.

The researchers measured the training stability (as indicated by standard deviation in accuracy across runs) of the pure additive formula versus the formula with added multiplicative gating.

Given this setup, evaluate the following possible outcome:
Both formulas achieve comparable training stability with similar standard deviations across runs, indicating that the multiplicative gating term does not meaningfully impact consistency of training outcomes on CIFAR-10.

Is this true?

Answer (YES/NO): NO